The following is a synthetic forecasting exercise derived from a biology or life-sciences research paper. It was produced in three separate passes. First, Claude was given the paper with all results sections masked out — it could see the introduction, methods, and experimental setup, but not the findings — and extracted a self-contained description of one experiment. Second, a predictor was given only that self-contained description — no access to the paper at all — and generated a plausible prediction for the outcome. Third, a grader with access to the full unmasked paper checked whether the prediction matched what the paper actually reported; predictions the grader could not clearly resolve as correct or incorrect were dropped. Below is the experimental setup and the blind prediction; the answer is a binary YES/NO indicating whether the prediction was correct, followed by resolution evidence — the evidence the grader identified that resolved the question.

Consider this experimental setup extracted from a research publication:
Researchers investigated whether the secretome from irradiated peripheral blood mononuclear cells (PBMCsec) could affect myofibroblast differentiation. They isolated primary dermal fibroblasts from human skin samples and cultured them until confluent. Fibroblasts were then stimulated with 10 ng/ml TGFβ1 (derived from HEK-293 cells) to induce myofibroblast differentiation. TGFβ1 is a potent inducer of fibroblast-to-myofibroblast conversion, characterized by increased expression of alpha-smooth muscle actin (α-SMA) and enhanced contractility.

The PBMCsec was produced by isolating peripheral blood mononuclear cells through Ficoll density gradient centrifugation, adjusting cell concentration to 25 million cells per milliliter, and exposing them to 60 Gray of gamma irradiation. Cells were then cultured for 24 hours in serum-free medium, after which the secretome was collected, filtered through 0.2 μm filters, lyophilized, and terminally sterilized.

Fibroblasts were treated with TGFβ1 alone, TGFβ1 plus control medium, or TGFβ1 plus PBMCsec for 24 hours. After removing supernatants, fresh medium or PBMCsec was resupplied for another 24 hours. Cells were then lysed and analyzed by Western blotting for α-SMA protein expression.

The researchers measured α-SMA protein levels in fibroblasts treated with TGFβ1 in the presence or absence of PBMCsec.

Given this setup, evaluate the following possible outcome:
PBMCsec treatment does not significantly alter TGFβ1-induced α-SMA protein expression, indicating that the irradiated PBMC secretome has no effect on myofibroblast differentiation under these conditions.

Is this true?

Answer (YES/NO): NO